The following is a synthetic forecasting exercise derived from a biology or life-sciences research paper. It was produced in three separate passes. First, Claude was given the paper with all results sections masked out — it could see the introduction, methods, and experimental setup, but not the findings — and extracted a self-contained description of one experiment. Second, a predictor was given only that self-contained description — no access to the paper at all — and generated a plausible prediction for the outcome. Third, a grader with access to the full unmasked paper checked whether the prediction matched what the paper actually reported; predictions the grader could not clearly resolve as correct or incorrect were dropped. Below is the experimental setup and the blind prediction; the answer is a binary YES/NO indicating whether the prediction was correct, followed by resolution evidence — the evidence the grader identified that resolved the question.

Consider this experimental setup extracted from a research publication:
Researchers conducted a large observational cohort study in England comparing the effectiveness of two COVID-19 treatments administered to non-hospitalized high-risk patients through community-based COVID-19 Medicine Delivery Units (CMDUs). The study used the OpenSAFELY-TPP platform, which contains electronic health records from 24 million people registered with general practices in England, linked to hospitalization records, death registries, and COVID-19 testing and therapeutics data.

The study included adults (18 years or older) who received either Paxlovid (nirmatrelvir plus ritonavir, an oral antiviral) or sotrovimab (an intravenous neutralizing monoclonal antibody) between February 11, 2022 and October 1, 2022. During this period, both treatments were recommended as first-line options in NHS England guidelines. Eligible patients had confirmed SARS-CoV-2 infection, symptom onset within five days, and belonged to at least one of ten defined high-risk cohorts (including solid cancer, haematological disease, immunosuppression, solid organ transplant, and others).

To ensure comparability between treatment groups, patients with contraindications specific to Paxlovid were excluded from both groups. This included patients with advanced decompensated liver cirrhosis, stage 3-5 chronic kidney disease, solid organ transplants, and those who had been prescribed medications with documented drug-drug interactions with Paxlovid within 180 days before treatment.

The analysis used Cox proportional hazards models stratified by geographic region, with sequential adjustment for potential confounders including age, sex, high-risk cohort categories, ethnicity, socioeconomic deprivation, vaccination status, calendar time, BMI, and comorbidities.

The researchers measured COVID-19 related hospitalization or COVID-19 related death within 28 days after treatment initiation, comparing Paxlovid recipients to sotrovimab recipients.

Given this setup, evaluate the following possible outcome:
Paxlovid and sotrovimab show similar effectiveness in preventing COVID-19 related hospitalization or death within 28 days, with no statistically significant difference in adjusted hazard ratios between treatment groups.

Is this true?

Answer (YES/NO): YES